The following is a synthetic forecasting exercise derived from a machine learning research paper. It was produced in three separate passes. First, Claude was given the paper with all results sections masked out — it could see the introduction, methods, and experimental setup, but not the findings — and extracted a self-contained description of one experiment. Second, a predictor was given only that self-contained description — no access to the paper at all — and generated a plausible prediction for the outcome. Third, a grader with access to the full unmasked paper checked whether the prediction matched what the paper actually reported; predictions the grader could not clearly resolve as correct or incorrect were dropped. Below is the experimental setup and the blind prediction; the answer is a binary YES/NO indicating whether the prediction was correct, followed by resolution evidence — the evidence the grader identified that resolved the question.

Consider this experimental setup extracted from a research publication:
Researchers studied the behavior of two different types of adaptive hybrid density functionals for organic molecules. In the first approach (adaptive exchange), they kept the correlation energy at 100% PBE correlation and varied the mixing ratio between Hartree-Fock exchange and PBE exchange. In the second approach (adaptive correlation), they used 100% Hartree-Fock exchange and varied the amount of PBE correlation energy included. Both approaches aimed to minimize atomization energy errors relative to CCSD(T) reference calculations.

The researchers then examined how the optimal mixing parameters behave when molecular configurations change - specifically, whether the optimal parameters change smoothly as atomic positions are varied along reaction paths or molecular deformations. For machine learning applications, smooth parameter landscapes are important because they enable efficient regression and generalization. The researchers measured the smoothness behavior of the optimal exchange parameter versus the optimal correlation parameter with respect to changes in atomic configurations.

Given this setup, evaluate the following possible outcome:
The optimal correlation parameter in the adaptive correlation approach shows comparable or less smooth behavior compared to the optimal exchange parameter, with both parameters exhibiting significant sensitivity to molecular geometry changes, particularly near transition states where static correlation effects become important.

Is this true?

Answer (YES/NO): NO